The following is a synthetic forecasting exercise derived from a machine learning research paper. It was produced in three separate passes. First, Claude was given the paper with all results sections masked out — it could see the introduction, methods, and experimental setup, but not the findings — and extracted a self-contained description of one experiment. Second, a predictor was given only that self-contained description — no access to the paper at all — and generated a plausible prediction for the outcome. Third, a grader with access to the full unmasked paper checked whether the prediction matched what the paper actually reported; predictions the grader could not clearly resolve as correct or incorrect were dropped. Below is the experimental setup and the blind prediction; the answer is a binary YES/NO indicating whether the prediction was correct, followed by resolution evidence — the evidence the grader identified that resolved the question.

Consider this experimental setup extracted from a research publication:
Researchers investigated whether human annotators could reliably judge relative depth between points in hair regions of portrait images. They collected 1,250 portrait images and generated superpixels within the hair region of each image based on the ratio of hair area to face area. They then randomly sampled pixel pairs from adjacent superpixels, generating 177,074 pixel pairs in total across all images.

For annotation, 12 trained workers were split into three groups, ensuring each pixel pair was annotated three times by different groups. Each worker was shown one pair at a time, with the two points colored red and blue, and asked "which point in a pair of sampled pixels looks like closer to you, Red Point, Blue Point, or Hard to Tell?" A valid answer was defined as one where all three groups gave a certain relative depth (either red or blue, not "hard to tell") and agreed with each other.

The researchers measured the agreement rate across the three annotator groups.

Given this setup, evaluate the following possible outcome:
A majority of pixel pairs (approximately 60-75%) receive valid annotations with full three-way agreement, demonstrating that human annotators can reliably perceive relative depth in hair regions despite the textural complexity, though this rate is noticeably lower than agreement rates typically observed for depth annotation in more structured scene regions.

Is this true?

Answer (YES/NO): YES